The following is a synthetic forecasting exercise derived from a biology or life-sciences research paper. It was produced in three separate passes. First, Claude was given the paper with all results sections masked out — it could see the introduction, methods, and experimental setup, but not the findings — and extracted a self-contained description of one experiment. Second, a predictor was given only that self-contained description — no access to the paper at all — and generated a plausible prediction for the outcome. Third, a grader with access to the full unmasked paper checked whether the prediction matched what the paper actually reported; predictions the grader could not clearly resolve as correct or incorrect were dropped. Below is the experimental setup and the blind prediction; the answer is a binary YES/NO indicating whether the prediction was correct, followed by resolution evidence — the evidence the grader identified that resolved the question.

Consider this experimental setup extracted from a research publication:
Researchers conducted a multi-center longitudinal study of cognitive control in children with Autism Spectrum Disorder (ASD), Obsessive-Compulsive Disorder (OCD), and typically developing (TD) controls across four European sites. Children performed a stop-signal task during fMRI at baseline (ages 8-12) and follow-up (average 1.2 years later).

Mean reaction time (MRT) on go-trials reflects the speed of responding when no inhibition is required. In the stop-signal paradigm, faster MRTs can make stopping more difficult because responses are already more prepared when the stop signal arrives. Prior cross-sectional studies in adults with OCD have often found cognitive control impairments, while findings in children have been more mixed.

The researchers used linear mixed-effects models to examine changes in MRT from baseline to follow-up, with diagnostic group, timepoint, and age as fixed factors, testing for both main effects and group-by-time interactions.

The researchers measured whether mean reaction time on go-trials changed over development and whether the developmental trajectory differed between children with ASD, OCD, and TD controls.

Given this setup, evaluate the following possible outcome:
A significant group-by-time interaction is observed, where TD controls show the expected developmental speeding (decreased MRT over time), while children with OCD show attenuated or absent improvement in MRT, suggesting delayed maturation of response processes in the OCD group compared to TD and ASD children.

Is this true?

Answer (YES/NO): NO